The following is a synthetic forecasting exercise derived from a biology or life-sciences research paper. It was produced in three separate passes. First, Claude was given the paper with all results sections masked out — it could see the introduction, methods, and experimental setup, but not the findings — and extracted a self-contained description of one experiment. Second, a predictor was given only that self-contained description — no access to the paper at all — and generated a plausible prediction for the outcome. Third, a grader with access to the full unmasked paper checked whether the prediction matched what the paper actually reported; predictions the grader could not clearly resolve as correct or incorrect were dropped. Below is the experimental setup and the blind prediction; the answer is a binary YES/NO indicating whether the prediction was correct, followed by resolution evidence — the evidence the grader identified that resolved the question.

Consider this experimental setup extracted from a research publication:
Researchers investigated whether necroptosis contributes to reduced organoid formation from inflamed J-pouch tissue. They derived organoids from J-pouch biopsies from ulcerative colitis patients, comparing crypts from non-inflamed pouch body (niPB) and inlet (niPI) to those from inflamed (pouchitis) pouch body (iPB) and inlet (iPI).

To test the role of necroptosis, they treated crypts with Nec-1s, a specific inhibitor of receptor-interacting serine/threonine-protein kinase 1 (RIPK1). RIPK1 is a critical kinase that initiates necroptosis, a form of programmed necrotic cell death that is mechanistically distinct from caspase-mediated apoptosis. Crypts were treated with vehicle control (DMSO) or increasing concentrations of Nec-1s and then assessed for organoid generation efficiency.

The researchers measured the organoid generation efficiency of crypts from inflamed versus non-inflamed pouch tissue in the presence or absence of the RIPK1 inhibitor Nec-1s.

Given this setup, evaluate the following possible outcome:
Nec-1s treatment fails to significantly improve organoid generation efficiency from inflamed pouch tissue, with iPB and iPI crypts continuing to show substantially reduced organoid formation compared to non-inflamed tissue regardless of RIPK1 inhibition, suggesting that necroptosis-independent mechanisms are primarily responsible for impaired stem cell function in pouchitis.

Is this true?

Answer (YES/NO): YES